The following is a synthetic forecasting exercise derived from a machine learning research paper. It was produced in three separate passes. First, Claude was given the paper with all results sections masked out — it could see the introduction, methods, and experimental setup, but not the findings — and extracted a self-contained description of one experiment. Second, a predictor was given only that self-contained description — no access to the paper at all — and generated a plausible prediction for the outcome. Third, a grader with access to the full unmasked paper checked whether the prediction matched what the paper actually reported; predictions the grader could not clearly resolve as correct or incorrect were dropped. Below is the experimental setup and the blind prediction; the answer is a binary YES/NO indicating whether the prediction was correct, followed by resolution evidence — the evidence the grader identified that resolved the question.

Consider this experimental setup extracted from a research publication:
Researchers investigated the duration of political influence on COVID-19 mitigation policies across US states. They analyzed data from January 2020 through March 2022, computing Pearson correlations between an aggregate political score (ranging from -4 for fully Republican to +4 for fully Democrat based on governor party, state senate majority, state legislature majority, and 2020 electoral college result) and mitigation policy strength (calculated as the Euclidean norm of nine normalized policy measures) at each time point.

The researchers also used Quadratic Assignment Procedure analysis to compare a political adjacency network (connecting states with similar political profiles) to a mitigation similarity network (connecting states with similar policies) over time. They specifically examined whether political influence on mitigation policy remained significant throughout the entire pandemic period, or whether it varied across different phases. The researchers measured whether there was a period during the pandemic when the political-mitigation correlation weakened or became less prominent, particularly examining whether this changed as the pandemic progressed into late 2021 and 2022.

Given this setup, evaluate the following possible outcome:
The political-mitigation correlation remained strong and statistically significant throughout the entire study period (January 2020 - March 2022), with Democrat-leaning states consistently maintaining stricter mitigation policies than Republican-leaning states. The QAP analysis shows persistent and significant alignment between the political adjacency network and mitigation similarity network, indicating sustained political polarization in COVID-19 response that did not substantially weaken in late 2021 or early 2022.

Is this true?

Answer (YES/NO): NO